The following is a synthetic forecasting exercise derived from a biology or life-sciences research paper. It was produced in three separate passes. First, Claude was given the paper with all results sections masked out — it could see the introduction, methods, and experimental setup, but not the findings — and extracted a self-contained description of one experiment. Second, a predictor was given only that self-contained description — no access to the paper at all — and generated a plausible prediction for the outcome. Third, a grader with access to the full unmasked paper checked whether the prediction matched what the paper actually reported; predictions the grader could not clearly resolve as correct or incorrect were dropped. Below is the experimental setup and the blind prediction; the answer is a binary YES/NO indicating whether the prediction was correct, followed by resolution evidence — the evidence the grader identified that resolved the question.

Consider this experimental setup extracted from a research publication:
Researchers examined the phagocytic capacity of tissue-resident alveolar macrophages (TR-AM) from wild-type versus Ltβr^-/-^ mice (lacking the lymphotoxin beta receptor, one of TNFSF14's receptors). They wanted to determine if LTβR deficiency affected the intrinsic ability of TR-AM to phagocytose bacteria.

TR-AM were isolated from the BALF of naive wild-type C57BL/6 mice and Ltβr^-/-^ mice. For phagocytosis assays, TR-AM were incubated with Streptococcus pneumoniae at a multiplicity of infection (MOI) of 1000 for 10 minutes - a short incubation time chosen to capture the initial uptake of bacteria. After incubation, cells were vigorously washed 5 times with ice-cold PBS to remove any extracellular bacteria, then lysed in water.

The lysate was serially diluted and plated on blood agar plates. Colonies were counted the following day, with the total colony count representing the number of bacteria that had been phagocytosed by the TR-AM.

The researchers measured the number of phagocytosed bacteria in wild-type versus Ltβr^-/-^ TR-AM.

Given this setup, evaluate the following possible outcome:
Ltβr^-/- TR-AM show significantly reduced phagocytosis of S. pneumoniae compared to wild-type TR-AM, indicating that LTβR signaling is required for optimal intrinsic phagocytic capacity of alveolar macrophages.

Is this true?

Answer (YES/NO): NO